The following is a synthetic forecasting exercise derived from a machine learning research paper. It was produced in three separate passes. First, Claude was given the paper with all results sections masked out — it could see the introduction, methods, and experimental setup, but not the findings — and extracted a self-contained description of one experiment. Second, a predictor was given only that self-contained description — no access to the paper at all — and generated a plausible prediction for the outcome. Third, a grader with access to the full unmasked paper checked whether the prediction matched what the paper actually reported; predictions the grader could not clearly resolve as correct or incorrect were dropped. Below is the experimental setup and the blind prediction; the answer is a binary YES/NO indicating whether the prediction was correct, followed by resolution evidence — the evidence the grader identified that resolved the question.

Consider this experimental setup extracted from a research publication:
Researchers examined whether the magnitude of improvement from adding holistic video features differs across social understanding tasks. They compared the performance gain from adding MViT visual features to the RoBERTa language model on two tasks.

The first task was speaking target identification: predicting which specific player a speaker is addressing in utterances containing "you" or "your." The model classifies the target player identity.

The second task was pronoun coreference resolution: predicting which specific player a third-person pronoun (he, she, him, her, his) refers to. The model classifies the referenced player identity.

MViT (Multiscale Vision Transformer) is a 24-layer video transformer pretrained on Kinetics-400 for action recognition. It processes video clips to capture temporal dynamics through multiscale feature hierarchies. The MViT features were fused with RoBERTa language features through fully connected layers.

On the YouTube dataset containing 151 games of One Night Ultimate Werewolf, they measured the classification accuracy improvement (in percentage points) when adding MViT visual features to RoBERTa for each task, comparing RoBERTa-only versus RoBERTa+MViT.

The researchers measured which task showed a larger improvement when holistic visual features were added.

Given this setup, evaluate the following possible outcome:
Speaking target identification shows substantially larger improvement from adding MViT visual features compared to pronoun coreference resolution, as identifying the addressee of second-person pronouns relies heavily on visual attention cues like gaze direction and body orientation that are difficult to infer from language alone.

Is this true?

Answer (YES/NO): NO